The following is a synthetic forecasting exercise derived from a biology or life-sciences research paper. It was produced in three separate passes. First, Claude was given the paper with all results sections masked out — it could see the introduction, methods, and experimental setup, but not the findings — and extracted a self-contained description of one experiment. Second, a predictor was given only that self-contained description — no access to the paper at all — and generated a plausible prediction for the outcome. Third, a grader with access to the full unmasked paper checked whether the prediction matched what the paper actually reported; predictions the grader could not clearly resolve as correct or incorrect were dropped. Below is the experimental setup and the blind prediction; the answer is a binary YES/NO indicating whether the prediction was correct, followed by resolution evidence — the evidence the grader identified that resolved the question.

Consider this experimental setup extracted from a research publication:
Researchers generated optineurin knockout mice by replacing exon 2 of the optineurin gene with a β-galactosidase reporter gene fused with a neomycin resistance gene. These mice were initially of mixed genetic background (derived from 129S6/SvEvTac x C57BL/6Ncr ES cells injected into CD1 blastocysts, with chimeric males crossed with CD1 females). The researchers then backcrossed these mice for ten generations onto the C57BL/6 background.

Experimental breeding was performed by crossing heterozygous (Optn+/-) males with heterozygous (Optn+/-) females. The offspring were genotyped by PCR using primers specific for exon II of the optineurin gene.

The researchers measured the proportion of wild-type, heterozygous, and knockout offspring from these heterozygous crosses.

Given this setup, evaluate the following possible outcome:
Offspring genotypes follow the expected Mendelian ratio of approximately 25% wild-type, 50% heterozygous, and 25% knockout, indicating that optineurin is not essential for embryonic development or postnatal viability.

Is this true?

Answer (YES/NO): YES